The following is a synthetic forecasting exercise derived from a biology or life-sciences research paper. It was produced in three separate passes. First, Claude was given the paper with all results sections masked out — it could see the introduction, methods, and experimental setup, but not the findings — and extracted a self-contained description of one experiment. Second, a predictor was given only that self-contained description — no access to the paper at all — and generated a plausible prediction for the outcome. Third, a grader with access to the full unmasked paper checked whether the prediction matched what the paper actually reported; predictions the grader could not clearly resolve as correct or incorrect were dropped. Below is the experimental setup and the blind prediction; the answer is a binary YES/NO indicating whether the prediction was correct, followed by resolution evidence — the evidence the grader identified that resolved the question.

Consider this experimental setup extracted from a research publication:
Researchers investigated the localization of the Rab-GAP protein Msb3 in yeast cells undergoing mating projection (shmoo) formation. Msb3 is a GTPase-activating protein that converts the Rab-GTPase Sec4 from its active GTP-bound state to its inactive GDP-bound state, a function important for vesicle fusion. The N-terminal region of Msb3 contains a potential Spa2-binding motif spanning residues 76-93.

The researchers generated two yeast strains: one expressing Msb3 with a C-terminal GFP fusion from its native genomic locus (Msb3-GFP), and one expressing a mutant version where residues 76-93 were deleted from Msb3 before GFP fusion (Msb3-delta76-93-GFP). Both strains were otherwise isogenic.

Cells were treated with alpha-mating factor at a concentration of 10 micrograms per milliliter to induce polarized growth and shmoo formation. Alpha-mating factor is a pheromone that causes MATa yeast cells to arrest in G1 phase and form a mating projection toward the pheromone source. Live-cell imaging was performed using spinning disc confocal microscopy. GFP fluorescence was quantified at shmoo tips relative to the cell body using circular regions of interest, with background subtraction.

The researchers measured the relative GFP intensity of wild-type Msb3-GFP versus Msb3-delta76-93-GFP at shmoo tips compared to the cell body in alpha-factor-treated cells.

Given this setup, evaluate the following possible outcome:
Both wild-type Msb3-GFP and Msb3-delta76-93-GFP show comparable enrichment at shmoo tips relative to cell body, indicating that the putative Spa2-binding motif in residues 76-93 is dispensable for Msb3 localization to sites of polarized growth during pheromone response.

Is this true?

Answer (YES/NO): NO